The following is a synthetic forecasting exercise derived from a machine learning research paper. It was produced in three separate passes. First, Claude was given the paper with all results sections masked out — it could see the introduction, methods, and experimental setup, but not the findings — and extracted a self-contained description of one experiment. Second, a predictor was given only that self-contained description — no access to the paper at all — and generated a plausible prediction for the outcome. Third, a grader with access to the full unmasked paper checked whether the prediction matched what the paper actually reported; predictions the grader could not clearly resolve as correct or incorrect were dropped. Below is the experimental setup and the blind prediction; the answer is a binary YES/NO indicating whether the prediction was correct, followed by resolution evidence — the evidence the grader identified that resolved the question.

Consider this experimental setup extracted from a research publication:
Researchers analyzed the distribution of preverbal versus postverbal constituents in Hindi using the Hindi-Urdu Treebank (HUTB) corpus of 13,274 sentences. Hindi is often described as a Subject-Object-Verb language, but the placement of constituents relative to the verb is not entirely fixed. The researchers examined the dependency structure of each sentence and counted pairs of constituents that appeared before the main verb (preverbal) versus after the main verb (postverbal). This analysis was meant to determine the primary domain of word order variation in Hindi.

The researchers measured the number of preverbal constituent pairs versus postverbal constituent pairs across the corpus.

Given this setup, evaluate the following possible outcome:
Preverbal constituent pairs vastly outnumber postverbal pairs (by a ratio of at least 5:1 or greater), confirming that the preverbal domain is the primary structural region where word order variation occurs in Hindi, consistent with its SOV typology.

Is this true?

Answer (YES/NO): YES